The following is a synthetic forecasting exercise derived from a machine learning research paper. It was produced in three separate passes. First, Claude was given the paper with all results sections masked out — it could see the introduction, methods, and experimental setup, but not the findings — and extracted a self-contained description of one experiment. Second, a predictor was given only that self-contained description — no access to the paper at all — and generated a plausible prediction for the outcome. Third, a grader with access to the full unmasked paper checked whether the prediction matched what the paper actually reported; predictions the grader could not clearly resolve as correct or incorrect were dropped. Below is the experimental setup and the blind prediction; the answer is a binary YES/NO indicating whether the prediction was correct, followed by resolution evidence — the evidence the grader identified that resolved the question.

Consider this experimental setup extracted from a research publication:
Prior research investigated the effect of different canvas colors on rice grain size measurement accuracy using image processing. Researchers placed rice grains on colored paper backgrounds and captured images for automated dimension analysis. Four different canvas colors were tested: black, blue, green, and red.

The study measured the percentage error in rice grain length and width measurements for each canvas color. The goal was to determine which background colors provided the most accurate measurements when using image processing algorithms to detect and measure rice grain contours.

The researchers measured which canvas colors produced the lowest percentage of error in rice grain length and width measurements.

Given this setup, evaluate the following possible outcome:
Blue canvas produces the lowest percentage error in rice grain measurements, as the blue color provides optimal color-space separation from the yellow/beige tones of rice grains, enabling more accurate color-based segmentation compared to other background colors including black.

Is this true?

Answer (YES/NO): NO